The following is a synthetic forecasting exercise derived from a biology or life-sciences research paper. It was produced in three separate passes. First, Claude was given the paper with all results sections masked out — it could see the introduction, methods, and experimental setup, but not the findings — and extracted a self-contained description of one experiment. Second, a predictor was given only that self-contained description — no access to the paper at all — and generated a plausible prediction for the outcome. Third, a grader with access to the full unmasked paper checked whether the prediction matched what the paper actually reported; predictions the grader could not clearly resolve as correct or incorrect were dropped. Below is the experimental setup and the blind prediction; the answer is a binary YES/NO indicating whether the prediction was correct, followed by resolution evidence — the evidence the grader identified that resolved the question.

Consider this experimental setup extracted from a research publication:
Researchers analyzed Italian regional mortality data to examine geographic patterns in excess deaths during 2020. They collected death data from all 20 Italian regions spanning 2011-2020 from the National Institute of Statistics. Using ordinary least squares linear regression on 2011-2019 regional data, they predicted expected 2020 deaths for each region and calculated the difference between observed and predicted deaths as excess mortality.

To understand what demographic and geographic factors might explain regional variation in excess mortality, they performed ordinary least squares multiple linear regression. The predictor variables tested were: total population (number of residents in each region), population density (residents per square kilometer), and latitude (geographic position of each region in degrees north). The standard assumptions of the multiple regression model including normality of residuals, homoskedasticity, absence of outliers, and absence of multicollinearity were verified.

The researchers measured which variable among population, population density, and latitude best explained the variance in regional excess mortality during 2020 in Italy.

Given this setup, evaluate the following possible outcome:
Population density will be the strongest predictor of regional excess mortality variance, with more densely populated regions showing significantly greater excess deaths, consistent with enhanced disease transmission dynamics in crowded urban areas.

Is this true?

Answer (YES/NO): NO